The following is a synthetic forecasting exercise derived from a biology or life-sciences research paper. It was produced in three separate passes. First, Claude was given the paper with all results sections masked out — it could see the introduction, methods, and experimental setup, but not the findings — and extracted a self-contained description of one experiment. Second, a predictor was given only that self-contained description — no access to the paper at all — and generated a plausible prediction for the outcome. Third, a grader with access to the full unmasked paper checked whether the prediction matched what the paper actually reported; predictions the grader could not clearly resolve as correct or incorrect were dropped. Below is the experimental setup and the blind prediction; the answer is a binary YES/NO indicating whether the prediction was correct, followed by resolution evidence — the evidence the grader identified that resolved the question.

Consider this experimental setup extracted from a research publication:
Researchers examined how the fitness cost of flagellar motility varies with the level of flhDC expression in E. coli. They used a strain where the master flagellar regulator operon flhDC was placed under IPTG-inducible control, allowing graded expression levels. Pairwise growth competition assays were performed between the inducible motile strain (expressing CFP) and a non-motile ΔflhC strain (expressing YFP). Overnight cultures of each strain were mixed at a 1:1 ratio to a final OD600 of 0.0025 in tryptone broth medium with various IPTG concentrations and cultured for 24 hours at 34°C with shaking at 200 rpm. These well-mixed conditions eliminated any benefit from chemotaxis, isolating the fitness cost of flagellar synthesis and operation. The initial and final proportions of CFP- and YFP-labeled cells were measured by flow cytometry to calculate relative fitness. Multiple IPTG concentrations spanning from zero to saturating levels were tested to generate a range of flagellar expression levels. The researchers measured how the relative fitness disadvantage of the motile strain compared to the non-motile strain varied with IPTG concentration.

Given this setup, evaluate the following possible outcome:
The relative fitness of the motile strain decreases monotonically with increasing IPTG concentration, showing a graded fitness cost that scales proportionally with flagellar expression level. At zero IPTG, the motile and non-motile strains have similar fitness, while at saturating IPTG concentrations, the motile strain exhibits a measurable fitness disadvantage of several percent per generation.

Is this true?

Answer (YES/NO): YES